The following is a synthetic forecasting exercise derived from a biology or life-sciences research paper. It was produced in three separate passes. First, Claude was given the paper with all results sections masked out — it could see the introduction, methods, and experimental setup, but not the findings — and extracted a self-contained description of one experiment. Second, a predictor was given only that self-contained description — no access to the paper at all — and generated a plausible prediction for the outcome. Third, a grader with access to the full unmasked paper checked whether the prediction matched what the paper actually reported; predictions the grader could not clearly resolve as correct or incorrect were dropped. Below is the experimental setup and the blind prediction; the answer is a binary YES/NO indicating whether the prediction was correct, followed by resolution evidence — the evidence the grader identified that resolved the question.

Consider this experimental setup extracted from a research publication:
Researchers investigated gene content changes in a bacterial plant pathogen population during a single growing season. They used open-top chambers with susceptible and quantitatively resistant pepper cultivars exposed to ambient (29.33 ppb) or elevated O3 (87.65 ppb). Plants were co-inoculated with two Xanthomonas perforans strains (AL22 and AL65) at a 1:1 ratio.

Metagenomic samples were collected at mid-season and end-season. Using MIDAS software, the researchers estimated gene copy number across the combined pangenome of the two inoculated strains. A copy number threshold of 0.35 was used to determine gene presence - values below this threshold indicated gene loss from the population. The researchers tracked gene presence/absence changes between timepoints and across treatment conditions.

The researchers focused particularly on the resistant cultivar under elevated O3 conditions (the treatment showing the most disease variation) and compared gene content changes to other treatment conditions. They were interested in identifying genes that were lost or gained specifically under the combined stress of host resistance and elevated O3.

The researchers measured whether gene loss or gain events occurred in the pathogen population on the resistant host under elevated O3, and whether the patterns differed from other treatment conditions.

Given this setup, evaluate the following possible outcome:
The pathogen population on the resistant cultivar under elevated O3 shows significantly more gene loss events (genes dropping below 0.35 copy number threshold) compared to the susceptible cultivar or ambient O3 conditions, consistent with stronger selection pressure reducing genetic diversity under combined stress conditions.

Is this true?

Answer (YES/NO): YES